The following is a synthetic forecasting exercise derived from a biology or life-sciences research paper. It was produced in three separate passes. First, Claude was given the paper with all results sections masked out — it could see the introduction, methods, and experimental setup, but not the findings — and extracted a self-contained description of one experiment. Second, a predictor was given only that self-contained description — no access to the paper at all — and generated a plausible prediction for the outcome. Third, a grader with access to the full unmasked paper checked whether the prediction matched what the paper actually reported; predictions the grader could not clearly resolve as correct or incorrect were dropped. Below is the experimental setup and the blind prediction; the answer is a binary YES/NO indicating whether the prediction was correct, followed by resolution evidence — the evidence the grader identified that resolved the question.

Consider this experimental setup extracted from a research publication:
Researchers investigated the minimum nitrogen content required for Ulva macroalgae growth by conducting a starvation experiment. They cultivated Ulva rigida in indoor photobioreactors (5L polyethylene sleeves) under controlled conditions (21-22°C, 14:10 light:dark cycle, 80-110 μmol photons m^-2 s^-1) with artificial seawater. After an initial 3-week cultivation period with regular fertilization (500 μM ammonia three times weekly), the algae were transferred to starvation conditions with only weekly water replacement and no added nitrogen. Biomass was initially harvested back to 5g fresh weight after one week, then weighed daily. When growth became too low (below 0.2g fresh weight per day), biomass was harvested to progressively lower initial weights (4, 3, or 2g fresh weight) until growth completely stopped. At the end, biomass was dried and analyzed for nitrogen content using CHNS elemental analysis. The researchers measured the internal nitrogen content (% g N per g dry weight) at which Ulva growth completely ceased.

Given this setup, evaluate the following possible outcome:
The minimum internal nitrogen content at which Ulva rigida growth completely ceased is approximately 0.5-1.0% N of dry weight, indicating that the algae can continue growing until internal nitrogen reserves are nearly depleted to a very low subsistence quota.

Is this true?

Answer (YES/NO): YES